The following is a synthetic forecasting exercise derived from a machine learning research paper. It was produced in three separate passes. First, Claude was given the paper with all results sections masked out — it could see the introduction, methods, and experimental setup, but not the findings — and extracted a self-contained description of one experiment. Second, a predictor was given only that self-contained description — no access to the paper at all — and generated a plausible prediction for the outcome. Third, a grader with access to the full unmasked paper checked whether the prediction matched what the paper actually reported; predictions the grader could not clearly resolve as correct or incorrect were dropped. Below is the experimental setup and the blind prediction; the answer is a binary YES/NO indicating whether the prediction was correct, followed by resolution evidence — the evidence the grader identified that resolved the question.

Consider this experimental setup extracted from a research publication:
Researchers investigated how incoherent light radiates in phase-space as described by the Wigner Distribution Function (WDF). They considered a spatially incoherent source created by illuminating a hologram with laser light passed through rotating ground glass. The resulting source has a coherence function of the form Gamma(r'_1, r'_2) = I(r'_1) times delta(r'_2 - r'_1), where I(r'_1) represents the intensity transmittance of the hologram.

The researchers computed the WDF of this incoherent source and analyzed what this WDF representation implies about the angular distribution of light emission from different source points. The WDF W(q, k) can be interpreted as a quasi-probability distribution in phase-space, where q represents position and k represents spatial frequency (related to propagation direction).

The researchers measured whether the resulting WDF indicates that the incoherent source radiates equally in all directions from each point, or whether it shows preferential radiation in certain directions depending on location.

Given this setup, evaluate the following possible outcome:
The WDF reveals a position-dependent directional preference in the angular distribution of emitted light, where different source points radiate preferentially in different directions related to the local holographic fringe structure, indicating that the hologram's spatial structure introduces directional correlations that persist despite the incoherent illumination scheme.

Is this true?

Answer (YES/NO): NO